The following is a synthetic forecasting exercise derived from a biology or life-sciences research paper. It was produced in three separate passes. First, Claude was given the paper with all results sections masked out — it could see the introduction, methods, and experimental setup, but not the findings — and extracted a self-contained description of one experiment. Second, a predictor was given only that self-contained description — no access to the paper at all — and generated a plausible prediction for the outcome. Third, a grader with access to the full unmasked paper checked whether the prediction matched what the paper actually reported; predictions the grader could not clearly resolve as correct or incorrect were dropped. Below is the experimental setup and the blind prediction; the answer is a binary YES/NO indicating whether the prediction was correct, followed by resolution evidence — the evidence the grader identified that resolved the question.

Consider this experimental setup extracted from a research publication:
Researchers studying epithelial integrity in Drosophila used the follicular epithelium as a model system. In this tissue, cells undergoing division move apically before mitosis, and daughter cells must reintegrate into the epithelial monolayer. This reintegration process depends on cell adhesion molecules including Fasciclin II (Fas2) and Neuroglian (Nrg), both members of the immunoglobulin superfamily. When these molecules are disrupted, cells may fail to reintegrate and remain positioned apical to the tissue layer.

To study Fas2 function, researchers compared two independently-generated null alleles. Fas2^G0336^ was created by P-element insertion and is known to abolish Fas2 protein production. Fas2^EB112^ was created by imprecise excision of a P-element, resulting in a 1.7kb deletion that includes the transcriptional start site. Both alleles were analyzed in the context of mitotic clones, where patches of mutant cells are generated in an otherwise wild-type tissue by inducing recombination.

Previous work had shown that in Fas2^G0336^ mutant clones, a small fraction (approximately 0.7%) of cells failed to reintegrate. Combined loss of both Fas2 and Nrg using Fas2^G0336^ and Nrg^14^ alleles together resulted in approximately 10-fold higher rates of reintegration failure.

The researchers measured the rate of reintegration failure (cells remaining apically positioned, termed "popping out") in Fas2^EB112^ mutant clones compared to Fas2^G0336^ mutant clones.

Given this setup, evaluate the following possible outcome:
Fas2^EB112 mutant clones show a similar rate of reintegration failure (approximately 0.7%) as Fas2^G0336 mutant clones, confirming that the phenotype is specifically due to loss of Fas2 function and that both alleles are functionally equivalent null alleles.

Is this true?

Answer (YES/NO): NO